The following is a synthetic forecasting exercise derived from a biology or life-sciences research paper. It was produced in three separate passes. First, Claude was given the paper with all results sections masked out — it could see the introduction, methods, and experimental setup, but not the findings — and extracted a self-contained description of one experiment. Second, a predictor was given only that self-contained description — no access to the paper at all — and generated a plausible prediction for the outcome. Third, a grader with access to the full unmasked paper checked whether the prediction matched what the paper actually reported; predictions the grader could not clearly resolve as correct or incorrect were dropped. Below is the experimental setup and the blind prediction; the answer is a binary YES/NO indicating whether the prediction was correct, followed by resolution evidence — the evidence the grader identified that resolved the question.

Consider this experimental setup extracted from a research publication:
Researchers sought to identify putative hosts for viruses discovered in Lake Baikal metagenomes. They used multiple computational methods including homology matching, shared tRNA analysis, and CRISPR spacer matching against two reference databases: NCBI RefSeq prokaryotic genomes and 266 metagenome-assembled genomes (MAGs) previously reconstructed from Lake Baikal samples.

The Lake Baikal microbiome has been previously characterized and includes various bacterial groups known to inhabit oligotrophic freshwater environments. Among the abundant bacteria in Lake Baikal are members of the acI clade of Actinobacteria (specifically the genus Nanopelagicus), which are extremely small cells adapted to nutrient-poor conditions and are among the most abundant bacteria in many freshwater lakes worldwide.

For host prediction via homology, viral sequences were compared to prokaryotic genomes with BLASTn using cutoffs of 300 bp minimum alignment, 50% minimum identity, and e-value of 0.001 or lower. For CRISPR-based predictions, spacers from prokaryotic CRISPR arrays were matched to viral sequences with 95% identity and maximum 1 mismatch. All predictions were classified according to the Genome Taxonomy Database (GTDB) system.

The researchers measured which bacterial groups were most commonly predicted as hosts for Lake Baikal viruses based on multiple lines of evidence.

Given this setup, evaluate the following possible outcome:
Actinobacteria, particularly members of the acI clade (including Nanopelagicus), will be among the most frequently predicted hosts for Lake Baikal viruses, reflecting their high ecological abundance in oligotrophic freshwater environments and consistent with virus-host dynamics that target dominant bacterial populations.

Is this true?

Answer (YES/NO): NO